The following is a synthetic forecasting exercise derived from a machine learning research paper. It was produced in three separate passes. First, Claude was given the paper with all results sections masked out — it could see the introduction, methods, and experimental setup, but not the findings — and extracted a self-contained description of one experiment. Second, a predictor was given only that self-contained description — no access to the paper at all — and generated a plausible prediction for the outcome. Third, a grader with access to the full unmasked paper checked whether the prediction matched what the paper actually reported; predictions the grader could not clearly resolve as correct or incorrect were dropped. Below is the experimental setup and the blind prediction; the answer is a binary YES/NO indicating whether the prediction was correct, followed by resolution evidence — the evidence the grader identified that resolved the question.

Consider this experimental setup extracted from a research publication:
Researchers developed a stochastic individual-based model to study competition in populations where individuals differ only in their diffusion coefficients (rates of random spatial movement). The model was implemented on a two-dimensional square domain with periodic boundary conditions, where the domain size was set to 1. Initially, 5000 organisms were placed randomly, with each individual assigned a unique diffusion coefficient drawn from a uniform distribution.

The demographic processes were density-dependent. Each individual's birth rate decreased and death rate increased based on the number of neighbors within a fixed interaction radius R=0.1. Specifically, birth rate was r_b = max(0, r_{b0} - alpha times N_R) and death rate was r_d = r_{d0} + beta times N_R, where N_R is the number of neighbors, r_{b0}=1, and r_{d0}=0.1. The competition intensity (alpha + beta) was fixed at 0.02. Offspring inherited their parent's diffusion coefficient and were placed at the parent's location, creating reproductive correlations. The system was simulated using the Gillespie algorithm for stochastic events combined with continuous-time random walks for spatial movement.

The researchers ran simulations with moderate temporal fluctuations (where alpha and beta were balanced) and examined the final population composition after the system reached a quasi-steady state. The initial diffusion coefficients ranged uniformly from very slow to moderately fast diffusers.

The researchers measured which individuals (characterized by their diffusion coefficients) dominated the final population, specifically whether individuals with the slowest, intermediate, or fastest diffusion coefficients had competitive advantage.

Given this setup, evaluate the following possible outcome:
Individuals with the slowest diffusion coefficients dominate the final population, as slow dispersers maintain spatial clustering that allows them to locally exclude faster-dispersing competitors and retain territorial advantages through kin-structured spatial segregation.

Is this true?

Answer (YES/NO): NO